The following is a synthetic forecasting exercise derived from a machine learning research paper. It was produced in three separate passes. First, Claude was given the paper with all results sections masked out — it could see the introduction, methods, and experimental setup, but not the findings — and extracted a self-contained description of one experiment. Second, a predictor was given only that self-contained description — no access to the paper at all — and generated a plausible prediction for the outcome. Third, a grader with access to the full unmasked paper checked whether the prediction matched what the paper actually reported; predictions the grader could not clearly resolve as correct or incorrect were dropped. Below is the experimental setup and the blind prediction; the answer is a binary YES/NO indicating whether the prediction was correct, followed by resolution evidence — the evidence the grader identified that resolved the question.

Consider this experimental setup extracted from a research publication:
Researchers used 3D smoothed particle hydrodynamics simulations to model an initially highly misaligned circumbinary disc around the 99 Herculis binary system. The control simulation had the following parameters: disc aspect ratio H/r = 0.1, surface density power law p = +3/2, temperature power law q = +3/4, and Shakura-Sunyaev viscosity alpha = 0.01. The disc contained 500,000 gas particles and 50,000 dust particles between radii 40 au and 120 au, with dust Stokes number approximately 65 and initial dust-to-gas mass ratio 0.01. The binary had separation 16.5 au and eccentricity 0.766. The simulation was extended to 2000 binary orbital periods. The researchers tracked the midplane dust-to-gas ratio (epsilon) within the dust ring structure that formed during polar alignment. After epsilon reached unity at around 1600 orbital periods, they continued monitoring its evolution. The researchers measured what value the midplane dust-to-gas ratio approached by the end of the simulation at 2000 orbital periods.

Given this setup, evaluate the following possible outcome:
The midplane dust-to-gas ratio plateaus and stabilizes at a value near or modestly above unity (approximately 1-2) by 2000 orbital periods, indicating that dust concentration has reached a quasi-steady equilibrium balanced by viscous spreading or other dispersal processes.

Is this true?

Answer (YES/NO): NO